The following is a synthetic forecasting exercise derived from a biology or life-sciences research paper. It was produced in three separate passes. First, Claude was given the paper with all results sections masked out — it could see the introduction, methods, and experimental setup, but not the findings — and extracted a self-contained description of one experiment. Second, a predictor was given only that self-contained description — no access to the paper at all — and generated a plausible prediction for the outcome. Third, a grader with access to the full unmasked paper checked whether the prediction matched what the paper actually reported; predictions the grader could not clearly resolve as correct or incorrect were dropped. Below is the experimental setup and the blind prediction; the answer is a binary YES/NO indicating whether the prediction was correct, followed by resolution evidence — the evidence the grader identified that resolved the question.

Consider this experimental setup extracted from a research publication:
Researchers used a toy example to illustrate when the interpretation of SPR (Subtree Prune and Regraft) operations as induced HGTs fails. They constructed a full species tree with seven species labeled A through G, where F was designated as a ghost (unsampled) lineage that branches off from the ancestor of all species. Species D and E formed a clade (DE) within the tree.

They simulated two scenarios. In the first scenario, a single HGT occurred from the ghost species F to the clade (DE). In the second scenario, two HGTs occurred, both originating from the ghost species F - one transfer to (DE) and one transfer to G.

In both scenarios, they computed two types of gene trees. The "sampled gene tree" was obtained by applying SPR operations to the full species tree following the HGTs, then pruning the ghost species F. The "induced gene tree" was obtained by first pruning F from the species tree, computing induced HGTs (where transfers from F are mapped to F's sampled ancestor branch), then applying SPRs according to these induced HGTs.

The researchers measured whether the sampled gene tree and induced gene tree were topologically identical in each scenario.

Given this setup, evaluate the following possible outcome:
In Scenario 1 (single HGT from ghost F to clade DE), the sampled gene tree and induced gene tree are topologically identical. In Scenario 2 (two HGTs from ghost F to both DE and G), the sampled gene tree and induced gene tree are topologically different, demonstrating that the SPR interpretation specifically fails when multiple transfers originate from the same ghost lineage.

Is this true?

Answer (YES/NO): YES